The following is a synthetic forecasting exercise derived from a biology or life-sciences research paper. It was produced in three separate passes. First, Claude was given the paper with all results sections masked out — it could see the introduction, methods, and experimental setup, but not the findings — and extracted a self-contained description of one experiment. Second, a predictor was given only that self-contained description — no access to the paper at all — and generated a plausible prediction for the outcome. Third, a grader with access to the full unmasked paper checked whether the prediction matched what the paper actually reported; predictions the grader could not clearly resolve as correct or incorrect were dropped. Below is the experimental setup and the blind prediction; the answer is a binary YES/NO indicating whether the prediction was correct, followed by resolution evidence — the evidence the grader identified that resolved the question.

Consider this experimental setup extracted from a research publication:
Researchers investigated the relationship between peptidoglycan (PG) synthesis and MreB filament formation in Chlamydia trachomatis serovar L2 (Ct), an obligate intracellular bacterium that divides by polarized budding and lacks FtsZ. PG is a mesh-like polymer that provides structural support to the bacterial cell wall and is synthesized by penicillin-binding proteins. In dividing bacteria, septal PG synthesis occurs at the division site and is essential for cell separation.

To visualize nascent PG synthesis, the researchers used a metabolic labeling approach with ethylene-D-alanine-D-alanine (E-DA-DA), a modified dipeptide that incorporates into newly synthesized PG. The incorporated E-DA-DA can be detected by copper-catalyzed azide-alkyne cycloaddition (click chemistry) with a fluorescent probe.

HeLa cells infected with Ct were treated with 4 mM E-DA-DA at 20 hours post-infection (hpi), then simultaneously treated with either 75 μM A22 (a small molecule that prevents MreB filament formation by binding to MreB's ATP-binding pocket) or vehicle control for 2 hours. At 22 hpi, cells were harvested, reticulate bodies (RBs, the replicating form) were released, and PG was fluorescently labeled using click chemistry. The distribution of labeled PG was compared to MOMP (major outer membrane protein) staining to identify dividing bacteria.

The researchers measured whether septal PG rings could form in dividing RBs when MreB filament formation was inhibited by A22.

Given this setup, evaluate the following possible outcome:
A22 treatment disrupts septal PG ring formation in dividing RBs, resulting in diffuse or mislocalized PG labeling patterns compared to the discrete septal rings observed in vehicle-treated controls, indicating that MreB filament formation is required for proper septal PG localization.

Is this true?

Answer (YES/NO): YES